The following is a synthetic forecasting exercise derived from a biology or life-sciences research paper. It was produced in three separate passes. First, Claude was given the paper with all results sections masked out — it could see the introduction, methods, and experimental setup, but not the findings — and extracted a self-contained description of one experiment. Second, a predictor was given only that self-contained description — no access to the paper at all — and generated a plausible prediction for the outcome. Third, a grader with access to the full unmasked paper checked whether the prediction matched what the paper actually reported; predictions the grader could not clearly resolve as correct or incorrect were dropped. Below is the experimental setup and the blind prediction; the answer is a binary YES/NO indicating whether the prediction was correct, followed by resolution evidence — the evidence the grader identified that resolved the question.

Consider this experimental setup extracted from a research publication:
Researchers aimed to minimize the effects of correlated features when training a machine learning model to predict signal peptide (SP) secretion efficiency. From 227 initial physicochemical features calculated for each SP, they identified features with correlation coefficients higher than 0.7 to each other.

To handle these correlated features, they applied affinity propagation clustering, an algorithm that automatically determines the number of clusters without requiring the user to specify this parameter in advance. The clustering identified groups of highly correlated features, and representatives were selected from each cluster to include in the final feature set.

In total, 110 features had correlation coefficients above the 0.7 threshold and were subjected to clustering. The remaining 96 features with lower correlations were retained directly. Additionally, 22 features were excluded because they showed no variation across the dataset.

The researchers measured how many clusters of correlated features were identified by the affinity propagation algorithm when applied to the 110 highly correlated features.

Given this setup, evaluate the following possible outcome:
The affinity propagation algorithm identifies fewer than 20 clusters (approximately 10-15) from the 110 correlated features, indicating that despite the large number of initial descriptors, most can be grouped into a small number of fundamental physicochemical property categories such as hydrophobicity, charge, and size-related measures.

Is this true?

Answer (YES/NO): YES